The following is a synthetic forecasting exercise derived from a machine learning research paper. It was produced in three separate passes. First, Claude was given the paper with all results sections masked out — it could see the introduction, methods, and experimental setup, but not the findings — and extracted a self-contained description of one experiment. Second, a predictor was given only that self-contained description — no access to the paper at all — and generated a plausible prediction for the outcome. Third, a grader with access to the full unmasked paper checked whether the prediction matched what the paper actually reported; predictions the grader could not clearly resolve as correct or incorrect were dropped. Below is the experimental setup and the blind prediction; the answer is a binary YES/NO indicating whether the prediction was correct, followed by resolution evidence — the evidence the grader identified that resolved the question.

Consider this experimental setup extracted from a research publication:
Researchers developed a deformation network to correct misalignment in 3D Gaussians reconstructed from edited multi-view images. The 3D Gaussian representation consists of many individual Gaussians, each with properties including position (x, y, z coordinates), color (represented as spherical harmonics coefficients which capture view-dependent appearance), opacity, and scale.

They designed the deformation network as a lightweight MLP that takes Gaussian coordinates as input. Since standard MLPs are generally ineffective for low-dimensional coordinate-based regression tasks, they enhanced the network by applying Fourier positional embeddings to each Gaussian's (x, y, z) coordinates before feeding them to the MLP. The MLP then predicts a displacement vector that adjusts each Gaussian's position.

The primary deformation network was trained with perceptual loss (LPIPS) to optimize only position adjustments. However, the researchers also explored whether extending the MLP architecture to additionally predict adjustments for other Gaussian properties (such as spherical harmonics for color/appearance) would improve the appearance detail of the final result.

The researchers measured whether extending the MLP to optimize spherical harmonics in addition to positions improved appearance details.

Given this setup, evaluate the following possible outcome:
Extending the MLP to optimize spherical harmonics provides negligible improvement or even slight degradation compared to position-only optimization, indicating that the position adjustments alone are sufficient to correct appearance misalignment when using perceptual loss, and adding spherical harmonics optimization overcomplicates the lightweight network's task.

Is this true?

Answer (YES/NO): YES